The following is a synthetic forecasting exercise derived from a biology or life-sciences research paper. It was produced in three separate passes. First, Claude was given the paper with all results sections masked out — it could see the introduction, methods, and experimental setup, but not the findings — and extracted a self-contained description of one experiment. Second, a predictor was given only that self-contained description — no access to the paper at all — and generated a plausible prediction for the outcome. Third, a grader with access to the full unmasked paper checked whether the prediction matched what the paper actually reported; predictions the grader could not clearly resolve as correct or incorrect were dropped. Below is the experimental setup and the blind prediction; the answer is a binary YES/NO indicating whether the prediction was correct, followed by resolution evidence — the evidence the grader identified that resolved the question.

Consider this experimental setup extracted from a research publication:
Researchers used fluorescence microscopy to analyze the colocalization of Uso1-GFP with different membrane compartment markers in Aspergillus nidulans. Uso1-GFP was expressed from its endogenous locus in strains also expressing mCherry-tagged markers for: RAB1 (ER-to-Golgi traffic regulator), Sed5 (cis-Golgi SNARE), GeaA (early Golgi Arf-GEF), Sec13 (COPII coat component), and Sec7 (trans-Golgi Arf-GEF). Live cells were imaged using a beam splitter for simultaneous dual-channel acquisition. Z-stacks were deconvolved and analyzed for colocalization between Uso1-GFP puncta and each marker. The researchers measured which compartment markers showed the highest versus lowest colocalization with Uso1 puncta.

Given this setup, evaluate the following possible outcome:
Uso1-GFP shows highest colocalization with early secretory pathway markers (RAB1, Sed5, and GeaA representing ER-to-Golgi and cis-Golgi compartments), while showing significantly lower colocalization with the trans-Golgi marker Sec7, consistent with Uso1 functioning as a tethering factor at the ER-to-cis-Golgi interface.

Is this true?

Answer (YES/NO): YES